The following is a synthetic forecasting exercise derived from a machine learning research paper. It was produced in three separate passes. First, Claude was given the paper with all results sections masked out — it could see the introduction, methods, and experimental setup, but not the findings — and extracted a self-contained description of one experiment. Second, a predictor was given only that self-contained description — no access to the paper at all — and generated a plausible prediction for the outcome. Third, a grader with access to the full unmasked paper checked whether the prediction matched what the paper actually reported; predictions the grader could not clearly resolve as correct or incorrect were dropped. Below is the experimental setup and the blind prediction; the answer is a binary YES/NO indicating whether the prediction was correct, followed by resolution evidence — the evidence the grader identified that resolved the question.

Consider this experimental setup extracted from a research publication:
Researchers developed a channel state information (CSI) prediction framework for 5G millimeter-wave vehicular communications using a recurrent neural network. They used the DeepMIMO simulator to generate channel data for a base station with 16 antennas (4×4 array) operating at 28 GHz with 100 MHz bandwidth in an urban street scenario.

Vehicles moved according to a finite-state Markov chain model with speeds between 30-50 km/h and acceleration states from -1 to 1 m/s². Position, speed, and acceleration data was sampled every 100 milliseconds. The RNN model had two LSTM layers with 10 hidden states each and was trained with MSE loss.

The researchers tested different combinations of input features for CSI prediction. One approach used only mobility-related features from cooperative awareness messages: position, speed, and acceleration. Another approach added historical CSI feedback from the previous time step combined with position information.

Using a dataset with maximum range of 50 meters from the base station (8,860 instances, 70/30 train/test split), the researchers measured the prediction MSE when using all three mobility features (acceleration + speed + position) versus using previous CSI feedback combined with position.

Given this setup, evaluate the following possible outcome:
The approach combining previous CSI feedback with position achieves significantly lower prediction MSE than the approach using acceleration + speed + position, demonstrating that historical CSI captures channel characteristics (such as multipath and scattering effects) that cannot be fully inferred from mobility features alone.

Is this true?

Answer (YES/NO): YES